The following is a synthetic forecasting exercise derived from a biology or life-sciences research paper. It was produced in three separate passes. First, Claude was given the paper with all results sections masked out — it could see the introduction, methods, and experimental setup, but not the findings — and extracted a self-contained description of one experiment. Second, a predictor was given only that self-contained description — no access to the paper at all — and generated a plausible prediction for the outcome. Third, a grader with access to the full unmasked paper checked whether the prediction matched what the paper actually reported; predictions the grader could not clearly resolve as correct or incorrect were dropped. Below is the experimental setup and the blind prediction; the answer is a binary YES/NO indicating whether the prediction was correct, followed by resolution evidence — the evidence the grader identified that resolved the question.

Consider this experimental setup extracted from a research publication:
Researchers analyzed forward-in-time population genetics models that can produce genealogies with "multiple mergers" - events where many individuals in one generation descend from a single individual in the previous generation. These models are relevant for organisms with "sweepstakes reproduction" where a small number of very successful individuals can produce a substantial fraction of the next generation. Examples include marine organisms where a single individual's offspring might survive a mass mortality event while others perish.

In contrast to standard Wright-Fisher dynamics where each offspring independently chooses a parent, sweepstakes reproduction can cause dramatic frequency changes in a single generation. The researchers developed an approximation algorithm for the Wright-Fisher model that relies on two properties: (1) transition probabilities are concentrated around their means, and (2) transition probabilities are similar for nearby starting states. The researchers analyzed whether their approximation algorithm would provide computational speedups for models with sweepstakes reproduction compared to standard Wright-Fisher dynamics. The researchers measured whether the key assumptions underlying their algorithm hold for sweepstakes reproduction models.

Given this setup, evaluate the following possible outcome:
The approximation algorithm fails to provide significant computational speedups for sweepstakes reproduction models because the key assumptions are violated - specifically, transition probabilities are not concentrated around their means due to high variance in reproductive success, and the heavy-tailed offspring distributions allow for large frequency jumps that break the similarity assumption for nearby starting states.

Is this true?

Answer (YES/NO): YES